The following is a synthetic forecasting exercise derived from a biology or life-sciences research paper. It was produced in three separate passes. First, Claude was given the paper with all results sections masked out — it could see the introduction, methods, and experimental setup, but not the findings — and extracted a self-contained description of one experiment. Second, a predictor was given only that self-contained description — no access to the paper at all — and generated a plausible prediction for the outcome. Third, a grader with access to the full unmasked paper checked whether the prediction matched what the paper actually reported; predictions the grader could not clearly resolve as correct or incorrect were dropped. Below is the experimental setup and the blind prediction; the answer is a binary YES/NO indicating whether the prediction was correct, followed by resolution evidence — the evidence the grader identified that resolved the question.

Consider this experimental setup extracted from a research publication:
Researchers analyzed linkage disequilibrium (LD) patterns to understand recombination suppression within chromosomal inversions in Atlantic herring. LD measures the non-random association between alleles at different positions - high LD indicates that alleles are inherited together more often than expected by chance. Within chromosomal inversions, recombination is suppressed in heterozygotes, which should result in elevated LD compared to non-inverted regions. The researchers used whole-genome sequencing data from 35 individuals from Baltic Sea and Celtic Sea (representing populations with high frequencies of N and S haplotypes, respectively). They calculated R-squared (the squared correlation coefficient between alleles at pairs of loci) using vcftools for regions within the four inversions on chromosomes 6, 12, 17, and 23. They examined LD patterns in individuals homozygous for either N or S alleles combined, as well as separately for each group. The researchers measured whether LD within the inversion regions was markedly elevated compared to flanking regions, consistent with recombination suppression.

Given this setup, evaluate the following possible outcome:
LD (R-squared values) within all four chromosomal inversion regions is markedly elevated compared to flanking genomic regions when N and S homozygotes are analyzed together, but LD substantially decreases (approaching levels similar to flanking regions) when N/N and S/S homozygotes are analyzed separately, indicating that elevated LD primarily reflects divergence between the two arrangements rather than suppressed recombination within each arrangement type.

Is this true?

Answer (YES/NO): YES